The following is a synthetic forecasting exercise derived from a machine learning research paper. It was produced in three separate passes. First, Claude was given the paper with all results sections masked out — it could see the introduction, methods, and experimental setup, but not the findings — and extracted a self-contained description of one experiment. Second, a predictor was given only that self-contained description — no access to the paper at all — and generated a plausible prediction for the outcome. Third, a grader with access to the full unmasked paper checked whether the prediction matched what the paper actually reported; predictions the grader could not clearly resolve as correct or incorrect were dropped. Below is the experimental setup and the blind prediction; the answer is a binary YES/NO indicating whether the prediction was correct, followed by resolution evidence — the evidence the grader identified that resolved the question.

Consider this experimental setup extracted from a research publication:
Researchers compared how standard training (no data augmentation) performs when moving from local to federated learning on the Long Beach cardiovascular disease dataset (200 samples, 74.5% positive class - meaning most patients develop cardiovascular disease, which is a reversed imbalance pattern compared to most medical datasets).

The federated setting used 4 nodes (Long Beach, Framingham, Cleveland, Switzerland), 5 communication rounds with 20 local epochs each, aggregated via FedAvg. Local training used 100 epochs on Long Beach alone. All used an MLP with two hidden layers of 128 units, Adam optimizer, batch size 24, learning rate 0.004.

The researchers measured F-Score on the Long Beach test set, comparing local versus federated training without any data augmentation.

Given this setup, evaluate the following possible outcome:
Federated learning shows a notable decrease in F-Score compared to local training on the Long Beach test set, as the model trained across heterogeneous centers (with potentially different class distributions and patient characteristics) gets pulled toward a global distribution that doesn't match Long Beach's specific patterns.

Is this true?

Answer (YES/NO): YES